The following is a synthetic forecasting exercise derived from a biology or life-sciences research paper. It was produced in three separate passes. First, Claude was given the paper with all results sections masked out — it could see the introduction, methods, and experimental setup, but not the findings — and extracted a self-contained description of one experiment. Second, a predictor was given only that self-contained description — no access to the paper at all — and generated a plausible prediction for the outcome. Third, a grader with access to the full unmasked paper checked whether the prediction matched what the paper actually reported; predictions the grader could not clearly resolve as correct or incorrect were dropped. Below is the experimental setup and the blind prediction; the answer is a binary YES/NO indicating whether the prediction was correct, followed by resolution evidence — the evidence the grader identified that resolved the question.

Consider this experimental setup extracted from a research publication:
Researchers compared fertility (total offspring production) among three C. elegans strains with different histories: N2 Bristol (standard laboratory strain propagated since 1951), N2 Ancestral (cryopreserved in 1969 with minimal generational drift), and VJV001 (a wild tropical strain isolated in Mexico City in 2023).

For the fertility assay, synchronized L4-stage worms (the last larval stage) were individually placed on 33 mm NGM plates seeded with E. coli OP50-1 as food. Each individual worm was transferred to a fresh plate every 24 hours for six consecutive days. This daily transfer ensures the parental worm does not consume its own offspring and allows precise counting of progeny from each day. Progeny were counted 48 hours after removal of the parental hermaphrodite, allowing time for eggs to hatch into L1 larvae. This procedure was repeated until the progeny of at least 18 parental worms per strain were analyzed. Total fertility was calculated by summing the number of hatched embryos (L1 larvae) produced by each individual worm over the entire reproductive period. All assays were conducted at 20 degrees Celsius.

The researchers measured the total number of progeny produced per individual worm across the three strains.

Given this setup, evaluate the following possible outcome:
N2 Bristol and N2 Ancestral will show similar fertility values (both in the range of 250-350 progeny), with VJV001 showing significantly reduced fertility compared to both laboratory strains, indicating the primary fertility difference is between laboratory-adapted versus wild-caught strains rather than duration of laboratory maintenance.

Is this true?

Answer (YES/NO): NO